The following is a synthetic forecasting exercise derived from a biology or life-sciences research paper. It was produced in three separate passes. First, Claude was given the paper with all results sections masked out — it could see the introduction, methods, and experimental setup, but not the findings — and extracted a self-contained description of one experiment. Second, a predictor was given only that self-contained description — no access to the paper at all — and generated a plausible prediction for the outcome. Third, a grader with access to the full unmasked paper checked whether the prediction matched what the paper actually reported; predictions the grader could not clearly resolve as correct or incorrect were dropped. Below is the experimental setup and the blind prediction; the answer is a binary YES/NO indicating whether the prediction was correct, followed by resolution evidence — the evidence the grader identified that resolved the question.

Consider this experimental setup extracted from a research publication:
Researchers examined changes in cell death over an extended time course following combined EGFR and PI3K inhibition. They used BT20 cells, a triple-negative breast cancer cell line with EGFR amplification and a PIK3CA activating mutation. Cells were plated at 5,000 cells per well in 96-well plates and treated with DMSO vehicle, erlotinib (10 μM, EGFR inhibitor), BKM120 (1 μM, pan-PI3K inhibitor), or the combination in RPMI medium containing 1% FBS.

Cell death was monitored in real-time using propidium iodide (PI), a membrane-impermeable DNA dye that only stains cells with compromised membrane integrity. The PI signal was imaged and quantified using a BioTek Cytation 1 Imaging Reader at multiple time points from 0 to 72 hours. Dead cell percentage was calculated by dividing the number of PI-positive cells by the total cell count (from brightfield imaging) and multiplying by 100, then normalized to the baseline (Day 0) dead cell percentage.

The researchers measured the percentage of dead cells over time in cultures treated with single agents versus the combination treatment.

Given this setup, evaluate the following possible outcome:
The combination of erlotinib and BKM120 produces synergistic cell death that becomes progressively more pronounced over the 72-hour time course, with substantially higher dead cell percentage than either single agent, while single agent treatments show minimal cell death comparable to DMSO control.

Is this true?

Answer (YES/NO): NO